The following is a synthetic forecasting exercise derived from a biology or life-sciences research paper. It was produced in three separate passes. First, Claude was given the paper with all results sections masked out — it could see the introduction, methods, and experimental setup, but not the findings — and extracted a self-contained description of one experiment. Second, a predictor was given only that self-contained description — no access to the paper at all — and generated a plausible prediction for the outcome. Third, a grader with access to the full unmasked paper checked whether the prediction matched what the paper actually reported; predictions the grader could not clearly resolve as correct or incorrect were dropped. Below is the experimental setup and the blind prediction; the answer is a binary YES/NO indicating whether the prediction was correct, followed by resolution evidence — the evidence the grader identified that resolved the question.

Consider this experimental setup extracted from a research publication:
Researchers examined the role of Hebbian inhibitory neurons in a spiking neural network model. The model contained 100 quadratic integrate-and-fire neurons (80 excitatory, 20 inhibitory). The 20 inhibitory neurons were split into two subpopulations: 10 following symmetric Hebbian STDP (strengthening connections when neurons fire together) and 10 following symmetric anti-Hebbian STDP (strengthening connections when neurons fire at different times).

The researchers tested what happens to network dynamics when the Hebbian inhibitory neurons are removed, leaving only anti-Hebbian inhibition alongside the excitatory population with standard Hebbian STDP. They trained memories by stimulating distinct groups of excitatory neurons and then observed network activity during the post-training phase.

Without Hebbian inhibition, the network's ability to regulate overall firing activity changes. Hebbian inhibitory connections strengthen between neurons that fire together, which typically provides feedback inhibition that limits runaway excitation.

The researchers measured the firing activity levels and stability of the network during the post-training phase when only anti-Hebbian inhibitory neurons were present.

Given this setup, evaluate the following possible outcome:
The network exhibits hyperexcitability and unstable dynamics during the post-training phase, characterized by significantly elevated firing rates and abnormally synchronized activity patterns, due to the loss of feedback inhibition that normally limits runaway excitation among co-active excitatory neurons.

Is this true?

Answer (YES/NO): NO